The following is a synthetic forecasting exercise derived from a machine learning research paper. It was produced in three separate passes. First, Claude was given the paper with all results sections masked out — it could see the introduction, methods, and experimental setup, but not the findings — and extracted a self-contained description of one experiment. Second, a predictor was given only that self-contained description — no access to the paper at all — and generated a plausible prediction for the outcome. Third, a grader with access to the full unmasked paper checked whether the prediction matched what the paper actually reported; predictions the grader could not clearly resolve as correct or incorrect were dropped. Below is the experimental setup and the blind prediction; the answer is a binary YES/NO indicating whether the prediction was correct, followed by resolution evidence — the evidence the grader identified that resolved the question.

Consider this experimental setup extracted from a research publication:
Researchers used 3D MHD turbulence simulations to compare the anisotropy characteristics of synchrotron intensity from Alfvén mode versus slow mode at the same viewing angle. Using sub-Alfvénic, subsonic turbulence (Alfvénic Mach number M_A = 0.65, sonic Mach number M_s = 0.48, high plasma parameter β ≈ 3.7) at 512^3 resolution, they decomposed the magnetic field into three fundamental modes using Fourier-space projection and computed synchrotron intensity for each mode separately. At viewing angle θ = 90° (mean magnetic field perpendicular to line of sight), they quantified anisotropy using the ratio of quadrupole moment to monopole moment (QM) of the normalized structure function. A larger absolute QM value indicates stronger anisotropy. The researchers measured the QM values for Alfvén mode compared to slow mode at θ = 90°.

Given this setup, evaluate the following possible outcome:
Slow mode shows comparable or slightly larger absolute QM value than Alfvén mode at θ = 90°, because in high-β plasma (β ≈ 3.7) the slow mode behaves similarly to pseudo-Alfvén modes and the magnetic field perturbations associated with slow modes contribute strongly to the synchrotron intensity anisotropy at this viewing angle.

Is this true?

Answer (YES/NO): NO